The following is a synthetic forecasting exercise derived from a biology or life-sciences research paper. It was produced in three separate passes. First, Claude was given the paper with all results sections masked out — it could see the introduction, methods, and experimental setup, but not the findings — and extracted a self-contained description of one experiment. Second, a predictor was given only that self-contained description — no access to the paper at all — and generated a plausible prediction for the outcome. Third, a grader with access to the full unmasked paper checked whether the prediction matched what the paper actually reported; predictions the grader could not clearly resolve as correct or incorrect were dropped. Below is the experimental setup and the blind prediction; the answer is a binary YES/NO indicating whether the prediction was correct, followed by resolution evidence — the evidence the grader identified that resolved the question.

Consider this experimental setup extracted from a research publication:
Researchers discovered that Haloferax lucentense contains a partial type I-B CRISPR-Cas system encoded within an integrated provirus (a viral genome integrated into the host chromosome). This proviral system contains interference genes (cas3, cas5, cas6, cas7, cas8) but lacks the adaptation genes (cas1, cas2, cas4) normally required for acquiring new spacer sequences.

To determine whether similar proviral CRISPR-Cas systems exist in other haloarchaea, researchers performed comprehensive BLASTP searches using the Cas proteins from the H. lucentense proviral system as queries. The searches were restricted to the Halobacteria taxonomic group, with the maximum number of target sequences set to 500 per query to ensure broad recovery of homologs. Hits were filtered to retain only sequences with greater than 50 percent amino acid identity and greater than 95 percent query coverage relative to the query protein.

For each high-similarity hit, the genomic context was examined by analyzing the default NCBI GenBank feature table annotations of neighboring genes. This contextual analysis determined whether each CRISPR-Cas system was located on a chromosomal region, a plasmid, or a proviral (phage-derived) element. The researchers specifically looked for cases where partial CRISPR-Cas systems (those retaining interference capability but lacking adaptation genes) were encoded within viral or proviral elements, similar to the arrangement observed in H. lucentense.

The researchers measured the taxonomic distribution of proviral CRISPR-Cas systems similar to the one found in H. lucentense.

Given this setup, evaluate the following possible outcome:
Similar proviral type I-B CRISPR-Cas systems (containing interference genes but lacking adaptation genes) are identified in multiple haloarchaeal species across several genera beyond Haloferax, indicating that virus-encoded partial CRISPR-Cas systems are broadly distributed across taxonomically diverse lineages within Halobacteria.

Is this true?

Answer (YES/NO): YES